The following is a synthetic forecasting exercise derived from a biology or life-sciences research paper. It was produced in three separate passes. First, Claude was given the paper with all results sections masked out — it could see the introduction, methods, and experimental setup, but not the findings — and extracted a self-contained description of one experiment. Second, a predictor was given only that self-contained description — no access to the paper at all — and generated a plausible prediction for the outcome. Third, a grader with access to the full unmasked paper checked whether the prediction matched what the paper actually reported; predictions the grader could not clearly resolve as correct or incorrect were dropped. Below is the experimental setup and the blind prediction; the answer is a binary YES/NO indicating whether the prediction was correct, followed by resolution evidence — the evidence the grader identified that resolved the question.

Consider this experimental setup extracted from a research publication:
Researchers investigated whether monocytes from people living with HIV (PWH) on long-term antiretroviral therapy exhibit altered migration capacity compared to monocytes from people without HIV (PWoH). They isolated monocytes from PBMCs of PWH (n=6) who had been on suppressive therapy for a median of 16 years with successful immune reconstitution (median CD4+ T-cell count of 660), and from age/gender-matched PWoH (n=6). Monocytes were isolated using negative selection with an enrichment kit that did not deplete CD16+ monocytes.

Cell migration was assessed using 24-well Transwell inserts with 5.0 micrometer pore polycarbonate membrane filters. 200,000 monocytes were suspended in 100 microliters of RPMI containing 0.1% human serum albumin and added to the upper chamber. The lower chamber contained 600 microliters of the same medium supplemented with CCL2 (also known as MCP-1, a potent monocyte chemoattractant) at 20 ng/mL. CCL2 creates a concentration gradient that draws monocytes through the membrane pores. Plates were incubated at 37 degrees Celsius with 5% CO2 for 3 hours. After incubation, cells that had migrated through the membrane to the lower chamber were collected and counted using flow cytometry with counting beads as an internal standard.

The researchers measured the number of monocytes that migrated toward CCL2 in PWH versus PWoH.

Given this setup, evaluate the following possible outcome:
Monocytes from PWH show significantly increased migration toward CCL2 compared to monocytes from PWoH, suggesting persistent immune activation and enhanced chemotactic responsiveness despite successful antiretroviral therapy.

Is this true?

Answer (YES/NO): NO